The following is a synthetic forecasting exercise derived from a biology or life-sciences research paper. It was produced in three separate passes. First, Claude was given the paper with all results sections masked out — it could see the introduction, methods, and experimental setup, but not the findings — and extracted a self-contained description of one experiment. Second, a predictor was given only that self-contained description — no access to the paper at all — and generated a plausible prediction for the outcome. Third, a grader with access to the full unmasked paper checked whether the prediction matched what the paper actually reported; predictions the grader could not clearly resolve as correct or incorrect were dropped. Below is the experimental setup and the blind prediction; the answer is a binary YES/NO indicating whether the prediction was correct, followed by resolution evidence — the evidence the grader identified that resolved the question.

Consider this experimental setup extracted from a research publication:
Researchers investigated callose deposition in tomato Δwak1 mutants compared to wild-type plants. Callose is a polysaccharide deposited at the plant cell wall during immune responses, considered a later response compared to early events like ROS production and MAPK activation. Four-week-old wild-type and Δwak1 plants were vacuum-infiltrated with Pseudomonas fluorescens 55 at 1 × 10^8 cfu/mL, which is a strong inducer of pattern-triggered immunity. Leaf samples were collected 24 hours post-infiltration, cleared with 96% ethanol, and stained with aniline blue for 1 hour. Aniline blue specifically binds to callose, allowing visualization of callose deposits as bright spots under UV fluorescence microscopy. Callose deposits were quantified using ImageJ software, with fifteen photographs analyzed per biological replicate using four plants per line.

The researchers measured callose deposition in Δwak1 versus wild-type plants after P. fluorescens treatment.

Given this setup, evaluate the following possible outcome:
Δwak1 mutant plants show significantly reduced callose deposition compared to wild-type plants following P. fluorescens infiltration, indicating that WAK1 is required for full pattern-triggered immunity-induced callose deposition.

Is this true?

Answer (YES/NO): YES